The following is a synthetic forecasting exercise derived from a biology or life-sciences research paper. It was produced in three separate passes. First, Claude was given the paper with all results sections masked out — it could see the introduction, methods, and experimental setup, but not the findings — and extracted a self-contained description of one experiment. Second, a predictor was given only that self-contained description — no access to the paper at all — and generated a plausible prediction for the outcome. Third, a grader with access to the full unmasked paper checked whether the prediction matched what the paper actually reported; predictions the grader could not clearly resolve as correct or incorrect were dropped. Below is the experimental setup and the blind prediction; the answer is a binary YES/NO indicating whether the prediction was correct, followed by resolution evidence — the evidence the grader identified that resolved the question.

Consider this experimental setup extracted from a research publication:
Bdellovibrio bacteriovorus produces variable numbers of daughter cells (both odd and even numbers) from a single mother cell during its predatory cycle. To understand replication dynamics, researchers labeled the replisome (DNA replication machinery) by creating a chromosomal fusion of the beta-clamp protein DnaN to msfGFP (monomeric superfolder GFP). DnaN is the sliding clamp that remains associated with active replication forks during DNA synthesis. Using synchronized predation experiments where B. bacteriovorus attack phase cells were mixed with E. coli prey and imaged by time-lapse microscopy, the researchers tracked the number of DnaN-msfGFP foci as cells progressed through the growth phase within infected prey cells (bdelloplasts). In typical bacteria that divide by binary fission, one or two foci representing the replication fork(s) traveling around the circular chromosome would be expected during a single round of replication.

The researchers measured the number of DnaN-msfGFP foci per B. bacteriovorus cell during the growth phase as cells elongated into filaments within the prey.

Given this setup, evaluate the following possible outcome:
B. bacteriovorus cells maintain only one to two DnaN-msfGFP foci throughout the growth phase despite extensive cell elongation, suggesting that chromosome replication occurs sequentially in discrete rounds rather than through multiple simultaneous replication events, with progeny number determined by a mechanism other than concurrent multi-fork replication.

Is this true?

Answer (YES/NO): NO